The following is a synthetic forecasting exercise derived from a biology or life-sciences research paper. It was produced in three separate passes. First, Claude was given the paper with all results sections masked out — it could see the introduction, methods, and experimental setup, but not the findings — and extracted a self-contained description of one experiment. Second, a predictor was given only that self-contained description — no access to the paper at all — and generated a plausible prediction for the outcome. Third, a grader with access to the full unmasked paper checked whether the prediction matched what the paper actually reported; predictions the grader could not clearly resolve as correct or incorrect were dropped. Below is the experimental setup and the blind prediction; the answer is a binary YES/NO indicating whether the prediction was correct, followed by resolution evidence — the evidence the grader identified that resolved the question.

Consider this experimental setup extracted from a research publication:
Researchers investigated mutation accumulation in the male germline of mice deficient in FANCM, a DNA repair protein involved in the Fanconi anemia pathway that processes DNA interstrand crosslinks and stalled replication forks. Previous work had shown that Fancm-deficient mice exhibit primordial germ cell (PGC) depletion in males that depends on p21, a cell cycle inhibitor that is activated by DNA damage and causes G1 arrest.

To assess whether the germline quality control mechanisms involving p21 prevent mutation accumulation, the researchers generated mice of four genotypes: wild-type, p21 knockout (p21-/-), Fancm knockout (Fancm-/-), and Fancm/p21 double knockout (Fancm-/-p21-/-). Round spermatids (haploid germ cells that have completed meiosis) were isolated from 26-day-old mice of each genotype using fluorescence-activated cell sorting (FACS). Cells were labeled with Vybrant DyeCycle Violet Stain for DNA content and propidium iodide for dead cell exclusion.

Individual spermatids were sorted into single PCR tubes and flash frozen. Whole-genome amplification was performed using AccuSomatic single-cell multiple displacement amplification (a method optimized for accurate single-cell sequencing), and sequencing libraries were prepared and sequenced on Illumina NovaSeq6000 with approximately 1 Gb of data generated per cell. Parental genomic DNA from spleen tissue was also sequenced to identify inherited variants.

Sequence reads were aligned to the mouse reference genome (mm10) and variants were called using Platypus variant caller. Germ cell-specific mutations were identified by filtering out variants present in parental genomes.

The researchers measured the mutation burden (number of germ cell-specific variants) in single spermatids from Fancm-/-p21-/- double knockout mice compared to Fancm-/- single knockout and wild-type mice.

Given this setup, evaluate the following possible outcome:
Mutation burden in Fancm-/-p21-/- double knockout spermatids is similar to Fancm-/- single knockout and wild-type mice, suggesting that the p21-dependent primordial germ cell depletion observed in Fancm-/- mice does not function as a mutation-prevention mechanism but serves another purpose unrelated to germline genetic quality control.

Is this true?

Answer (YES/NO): NO